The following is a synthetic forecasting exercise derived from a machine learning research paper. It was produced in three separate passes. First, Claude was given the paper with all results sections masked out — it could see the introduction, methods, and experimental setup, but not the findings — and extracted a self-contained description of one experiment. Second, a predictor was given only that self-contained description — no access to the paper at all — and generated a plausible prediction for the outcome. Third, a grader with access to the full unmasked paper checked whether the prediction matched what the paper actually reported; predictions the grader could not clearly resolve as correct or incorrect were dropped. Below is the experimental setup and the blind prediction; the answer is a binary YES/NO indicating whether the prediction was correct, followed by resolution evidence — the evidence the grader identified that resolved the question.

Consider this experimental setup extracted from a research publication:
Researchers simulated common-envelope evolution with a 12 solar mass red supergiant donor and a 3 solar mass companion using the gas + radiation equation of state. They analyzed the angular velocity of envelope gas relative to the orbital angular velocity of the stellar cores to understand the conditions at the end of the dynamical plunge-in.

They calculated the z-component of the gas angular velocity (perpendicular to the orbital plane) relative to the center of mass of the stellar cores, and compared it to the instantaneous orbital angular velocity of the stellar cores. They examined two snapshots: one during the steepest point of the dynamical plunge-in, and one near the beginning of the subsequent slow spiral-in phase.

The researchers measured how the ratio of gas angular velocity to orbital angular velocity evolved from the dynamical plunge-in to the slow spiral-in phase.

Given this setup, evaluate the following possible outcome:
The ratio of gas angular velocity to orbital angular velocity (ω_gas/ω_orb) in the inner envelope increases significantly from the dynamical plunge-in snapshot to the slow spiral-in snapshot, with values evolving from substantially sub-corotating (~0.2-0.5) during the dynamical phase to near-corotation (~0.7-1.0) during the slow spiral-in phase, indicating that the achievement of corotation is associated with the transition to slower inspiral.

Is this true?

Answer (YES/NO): YES